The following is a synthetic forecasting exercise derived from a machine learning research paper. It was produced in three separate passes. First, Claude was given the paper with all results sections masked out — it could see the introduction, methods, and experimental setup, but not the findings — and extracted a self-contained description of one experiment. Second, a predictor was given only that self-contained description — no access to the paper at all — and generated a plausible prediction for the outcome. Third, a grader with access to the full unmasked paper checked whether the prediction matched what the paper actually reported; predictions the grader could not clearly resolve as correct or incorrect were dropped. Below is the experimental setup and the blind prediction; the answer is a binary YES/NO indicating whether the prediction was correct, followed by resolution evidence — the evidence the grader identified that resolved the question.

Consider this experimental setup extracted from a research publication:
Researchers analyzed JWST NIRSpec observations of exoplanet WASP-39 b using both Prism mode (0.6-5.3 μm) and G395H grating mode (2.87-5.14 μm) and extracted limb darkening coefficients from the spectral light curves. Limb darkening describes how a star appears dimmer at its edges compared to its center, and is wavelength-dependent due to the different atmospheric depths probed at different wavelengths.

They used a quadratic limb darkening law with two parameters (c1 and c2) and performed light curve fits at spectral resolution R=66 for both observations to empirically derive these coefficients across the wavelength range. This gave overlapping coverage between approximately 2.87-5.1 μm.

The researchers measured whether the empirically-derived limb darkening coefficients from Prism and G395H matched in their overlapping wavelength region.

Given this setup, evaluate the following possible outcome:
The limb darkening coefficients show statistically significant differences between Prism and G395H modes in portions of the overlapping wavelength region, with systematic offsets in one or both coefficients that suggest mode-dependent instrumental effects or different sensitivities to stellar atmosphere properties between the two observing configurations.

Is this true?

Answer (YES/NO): NO